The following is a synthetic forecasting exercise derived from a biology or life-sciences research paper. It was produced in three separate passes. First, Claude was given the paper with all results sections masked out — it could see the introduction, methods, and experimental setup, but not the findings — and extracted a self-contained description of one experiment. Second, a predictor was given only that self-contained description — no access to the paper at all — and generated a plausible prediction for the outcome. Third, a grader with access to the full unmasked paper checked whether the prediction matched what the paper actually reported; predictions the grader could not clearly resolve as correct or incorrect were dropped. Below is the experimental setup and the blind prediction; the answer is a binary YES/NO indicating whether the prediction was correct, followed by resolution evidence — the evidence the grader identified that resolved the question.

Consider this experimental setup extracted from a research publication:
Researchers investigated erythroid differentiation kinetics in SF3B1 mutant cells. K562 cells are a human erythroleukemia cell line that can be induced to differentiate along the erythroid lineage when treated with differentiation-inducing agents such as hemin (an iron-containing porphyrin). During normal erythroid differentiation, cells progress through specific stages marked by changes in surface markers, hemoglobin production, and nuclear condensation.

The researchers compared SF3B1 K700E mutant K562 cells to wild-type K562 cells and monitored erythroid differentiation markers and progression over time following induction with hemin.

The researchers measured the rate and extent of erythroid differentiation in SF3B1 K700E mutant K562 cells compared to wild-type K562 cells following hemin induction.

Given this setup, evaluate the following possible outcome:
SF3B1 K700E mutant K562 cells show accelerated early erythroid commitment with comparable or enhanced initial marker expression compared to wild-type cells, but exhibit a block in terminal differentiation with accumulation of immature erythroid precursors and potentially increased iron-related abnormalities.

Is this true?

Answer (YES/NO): NO